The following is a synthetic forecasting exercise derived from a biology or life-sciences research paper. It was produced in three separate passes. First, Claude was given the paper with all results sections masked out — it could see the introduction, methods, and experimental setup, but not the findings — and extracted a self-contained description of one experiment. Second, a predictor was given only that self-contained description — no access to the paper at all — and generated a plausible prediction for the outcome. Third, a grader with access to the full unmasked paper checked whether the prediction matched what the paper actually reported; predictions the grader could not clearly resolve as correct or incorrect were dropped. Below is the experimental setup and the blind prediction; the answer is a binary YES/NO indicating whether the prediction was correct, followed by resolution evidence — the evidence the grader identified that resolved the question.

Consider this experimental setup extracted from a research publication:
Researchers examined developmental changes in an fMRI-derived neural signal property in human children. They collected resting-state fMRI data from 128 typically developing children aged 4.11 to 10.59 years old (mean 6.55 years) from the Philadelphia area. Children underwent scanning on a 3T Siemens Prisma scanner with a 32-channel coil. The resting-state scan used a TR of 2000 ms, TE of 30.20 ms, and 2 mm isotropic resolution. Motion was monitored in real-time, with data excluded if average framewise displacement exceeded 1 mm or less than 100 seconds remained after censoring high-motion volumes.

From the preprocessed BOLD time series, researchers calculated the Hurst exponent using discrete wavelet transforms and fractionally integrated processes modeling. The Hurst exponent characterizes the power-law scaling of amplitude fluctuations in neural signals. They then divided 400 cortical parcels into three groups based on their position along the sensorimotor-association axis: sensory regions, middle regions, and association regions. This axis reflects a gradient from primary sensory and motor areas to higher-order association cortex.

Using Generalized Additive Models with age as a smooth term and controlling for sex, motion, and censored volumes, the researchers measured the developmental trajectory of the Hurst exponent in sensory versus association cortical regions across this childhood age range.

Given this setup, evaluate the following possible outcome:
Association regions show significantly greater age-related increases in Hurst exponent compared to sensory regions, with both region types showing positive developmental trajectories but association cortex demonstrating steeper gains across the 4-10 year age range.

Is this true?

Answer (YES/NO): NO